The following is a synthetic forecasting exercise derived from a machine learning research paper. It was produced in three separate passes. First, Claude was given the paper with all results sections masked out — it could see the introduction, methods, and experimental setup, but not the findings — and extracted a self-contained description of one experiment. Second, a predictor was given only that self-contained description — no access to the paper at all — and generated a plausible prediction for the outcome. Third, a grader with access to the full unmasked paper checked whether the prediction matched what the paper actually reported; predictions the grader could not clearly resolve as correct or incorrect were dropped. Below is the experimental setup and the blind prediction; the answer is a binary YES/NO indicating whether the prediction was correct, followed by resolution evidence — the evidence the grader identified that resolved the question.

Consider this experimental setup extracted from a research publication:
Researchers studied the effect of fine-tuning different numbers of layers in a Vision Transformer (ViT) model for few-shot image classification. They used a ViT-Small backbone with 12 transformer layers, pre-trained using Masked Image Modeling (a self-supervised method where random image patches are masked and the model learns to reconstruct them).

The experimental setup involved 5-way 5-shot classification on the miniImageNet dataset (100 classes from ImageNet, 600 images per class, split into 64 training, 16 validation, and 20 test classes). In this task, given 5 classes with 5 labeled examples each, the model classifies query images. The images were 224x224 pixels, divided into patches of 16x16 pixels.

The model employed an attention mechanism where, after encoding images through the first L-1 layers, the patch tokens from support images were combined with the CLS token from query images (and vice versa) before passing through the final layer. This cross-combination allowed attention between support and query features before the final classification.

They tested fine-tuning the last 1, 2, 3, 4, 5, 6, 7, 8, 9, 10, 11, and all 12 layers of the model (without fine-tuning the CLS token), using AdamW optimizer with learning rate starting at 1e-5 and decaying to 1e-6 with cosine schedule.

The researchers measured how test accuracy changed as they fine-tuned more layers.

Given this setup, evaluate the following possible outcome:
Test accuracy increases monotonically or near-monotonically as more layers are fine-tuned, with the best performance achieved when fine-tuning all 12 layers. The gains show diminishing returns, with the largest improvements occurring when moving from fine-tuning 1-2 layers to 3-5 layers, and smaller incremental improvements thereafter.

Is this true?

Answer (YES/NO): NO